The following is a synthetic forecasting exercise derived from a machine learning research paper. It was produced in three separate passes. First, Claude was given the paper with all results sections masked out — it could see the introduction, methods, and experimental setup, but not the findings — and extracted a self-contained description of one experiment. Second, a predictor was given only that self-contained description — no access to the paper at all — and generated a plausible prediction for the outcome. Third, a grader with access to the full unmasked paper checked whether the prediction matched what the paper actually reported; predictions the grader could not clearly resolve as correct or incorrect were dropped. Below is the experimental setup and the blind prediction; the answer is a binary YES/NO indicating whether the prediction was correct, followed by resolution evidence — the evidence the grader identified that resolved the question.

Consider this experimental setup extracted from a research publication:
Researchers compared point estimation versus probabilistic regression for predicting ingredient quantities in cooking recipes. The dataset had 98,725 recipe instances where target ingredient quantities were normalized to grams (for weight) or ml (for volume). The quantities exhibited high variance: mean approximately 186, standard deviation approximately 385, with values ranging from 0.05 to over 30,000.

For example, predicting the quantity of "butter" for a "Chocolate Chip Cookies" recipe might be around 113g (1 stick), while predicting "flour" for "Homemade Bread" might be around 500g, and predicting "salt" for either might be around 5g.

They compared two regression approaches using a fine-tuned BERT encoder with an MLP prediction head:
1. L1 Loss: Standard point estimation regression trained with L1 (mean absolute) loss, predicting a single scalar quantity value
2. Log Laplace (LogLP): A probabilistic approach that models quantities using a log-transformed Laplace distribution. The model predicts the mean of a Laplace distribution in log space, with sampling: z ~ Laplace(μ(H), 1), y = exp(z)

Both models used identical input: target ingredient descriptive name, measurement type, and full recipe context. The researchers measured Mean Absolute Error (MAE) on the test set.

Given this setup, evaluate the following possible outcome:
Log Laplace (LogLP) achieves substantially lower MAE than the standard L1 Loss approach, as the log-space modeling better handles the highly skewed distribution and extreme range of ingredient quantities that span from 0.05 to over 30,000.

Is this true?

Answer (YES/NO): YES